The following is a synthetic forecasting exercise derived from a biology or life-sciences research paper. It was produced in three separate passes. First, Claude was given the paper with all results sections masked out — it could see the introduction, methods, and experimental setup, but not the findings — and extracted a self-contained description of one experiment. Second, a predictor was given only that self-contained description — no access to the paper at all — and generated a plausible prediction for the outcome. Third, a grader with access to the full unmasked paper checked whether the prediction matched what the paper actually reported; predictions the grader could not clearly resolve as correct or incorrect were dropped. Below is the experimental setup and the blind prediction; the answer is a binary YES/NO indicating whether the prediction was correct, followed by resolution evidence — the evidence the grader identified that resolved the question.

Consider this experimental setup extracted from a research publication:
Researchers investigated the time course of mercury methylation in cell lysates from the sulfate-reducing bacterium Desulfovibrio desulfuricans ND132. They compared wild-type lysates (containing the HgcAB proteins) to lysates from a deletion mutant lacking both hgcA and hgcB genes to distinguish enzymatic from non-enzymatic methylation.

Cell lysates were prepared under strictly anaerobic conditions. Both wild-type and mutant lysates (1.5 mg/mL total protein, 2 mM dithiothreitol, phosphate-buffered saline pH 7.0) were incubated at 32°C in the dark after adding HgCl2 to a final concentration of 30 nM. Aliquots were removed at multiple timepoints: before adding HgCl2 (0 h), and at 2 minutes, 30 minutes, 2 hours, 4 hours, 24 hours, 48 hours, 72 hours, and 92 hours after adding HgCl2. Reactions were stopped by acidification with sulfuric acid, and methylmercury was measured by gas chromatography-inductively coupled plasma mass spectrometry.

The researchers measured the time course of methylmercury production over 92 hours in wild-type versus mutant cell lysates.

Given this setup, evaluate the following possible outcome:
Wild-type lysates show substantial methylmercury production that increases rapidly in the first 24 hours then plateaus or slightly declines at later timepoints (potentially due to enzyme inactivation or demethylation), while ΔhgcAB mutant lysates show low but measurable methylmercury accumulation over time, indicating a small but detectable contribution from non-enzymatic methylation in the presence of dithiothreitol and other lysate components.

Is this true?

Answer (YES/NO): NO